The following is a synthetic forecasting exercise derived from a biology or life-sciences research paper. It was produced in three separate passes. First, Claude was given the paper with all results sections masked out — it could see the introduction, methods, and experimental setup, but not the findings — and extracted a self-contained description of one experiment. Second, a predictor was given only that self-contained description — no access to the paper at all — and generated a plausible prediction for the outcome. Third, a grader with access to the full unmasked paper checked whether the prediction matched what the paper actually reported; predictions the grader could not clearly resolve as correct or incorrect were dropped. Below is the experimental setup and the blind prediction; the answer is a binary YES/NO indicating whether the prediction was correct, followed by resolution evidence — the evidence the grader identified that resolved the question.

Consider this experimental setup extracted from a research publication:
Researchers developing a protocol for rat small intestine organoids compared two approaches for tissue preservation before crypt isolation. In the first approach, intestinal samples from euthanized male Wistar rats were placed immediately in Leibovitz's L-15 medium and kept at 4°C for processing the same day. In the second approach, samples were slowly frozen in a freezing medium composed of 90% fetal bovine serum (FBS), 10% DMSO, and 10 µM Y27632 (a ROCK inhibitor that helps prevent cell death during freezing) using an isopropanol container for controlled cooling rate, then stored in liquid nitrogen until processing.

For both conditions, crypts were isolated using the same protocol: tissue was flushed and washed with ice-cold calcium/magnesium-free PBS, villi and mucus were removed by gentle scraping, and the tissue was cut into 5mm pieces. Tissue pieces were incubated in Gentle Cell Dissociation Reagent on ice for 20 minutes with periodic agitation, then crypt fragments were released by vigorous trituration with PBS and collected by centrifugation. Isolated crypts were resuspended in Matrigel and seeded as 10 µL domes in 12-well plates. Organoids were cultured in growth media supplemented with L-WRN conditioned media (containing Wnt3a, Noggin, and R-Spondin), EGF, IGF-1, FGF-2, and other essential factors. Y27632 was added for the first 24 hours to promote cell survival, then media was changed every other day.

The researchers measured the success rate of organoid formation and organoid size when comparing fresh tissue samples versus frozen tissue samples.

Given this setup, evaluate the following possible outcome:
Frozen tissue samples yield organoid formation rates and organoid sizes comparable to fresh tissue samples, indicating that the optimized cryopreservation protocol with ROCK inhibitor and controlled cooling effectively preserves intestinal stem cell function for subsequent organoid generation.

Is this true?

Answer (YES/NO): NO